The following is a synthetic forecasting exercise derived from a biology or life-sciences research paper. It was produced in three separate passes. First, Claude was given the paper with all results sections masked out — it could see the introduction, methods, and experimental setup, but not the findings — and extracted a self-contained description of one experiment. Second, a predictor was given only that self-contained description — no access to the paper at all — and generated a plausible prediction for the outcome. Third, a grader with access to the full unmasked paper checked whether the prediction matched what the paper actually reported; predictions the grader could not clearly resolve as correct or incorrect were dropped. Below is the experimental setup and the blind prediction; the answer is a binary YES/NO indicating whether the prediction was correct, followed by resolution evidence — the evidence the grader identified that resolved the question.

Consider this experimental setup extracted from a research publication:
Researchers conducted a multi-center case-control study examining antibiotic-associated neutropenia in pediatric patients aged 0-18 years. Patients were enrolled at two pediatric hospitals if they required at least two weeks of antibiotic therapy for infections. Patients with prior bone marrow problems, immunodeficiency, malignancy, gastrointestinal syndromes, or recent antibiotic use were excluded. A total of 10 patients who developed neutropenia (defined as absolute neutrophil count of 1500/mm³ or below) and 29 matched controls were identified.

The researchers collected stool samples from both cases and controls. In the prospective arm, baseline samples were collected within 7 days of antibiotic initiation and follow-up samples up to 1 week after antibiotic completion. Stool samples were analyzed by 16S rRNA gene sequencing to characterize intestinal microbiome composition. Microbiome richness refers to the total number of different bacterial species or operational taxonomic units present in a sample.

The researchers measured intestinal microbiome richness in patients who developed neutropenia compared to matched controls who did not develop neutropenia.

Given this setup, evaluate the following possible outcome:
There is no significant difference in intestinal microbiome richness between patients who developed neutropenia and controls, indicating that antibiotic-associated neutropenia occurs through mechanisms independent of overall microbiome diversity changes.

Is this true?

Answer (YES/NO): NO